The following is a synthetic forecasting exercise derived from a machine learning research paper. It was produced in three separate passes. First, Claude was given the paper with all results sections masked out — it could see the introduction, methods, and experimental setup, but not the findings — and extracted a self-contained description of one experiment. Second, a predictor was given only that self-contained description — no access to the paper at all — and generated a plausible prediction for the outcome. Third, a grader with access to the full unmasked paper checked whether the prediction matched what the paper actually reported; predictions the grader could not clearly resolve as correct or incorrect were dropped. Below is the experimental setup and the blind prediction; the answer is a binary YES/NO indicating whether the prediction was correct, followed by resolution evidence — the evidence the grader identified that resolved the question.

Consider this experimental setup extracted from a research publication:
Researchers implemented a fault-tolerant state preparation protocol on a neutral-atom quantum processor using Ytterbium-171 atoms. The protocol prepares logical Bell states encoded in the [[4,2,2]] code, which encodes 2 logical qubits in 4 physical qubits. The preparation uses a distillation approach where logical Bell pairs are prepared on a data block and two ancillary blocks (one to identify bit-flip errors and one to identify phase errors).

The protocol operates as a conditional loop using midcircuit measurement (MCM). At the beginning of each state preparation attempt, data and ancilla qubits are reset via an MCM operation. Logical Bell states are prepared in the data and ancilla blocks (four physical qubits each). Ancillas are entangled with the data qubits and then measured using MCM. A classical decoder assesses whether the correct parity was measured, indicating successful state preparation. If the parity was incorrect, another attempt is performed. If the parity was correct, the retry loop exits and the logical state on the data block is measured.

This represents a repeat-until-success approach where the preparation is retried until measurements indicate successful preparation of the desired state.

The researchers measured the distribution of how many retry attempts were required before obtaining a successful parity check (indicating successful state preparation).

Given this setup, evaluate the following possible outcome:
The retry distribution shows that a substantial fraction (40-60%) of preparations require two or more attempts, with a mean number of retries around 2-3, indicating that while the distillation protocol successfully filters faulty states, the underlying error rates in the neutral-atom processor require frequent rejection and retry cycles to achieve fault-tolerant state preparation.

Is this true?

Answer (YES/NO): NO